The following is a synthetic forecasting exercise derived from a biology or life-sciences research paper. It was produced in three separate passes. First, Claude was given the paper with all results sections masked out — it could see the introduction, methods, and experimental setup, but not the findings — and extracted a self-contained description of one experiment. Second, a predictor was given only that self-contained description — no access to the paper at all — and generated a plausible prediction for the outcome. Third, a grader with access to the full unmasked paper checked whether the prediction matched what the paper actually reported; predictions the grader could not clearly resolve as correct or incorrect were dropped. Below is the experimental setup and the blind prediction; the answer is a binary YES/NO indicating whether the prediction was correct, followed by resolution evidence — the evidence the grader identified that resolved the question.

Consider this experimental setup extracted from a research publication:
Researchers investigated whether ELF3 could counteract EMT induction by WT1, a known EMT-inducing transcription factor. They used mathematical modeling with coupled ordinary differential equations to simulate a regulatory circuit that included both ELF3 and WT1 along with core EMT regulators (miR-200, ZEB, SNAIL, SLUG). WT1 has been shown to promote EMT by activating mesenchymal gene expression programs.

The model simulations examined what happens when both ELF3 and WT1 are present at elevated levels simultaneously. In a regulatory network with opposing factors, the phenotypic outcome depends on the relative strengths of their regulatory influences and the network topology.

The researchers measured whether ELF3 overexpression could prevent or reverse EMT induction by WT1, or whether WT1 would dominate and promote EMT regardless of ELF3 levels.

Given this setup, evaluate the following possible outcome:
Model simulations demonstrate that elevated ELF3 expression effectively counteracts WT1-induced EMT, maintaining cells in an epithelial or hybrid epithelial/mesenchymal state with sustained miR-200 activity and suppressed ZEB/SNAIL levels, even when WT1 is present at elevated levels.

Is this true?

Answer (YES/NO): NO